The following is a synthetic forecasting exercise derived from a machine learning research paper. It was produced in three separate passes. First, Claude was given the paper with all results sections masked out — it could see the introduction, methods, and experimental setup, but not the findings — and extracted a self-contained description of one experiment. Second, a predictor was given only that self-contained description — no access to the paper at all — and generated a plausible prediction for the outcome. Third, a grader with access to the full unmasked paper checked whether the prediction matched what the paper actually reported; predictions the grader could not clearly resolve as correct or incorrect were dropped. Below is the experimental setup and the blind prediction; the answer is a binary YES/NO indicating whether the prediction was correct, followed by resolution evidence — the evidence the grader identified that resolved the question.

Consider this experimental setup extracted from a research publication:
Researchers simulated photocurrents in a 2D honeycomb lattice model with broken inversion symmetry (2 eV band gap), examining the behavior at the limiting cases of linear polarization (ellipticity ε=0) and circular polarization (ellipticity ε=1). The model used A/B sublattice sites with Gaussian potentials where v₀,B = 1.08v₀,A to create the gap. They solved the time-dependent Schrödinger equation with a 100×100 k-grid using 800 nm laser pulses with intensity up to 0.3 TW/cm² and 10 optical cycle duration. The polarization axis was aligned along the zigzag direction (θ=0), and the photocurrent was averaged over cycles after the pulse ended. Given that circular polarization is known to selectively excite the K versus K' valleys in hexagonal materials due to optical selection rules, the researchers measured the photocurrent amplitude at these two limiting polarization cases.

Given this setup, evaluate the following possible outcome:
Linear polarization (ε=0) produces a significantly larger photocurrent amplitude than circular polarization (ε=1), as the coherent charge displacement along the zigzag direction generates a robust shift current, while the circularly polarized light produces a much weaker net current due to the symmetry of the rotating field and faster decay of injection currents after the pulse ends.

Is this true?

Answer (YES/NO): NO